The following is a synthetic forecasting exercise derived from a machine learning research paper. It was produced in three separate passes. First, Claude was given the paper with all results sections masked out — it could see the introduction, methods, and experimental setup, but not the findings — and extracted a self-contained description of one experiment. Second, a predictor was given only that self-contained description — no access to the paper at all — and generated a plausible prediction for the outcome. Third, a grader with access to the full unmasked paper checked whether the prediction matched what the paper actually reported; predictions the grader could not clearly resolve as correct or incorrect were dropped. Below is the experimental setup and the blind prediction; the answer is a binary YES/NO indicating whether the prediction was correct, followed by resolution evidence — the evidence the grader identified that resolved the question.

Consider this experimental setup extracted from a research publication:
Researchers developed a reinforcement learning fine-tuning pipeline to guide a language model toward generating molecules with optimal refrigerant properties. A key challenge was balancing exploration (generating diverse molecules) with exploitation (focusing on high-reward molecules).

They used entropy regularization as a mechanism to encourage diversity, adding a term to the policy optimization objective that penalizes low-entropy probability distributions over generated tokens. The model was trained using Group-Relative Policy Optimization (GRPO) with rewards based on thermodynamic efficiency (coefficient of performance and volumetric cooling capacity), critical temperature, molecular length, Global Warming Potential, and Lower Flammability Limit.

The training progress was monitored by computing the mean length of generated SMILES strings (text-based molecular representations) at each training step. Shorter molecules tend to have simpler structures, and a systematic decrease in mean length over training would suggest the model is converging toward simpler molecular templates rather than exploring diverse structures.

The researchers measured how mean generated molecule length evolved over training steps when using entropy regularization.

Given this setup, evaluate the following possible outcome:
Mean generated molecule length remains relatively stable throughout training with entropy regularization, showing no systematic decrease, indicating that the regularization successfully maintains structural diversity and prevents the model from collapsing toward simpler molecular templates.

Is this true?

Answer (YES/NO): NO